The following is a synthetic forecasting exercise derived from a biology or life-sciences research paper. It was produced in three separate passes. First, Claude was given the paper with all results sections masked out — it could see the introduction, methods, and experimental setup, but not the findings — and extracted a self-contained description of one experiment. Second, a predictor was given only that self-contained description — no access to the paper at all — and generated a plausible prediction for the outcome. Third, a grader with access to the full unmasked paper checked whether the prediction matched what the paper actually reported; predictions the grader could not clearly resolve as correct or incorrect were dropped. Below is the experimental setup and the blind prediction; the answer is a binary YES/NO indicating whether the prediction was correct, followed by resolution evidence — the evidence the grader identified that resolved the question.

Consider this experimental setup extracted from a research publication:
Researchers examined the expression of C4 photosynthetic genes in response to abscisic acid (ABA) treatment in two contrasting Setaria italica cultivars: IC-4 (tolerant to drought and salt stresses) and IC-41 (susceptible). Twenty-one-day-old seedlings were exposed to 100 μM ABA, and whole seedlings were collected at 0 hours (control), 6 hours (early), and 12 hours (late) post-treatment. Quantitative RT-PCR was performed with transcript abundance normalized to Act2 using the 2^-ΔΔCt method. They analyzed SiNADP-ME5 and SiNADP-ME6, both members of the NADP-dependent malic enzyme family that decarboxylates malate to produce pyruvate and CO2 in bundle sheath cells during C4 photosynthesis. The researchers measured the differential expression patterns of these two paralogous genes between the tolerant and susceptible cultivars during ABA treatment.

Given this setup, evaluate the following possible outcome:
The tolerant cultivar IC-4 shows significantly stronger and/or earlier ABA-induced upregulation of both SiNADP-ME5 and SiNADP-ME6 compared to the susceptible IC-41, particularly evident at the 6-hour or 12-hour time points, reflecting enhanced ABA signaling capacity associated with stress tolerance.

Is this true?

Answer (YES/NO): NO